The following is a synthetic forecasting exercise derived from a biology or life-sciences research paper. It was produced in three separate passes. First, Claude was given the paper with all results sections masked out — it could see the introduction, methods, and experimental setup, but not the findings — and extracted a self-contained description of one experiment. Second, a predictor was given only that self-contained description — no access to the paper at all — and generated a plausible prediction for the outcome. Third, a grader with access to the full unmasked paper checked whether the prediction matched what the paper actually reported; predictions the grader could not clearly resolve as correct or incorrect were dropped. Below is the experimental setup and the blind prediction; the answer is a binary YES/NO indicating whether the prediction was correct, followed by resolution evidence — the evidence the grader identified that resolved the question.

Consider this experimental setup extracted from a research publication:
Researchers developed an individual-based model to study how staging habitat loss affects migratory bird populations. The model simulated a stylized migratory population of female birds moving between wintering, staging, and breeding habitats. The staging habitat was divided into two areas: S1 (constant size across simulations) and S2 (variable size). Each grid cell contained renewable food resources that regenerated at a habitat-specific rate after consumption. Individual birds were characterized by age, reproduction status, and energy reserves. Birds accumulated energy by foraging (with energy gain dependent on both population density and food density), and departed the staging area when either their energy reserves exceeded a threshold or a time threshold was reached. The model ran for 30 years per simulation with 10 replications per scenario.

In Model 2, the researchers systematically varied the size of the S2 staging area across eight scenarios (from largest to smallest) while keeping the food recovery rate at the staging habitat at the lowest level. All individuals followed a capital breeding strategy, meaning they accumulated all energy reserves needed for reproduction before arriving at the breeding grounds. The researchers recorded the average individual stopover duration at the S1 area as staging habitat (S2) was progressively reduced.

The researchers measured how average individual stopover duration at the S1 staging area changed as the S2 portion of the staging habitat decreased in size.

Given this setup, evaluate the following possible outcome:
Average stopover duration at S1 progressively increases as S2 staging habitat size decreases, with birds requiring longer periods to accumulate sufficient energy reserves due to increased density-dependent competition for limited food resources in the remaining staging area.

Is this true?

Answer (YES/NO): YES